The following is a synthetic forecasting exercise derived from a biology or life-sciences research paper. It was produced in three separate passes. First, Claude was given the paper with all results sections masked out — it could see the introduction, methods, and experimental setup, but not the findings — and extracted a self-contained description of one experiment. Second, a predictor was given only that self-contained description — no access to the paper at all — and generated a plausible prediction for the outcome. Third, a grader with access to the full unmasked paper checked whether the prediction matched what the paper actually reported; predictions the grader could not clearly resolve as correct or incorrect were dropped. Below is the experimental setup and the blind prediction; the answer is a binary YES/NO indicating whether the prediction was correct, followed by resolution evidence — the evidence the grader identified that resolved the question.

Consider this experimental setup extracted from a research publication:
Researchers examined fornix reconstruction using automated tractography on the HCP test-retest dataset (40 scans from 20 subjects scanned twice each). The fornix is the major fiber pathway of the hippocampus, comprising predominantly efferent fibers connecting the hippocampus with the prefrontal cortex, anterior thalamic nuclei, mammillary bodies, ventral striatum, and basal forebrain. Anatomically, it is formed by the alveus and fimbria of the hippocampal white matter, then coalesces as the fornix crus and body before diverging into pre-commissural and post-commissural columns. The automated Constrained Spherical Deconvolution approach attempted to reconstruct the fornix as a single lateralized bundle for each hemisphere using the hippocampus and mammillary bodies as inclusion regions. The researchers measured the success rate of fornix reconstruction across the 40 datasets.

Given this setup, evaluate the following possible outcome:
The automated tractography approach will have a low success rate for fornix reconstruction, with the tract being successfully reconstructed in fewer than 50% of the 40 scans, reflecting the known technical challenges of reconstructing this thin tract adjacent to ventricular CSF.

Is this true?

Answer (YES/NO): NO